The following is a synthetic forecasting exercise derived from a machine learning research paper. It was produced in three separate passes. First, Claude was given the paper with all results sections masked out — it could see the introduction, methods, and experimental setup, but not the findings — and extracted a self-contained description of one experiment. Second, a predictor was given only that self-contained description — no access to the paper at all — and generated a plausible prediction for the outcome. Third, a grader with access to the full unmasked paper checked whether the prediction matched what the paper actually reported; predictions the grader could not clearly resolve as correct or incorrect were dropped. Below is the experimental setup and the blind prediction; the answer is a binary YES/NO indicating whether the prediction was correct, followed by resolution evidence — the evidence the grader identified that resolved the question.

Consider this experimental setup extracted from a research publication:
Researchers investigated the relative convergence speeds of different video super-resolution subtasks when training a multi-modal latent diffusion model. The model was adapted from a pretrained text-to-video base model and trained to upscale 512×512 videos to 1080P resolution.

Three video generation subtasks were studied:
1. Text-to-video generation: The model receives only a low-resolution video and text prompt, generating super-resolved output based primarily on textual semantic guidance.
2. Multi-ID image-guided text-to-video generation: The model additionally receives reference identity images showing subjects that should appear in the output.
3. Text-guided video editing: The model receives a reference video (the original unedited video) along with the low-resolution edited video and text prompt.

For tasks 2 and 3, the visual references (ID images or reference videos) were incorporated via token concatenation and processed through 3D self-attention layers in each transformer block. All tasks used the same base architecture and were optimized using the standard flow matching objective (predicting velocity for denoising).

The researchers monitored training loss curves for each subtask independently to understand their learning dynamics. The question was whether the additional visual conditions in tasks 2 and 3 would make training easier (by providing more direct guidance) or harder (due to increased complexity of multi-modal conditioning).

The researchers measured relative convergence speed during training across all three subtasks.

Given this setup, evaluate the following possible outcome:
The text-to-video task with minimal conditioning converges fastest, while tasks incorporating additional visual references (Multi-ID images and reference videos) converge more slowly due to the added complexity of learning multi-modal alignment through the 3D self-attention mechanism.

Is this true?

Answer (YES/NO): NO